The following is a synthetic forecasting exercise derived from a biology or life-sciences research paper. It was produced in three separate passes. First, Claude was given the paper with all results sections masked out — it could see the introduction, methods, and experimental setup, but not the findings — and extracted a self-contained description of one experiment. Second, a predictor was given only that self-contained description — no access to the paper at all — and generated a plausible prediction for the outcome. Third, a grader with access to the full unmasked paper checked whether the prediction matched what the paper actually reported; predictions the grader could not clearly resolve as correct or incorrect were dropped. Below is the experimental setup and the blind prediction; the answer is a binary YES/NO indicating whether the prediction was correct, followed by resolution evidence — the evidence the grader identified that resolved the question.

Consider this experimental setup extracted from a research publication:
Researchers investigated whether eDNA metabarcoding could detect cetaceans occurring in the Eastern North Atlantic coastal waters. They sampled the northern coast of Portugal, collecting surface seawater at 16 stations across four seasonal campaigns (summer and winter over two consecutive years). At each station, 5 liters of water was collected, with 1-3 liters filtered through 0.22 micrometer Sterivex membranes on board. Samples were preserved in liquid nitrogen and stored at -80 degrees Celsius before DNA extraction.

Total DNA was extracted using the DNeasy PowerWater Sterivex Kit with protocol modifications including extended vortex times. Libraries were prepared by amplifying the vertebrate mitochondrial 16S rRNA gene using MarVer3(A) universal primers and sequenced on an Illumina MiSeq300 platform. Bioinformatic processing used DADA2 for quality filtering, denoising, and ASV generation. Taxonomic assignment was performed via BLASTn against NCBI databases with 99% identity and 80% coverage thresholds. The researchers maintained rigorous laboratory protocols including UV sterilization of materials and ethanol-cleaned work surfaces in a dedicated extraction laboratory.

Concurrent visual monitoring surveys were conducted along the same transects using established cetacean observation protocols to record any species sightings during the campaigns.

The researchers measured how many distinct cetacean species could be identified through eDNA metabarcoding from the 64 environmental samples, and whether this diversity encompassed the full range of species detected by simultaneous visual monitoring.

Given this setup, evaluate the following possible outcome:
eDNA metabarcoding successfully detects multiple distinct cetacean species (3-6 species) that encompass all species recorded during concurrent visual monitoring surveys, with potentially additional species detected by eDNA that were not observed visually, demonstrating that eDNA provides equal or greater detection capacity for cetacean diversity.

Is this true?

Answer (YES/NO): YES